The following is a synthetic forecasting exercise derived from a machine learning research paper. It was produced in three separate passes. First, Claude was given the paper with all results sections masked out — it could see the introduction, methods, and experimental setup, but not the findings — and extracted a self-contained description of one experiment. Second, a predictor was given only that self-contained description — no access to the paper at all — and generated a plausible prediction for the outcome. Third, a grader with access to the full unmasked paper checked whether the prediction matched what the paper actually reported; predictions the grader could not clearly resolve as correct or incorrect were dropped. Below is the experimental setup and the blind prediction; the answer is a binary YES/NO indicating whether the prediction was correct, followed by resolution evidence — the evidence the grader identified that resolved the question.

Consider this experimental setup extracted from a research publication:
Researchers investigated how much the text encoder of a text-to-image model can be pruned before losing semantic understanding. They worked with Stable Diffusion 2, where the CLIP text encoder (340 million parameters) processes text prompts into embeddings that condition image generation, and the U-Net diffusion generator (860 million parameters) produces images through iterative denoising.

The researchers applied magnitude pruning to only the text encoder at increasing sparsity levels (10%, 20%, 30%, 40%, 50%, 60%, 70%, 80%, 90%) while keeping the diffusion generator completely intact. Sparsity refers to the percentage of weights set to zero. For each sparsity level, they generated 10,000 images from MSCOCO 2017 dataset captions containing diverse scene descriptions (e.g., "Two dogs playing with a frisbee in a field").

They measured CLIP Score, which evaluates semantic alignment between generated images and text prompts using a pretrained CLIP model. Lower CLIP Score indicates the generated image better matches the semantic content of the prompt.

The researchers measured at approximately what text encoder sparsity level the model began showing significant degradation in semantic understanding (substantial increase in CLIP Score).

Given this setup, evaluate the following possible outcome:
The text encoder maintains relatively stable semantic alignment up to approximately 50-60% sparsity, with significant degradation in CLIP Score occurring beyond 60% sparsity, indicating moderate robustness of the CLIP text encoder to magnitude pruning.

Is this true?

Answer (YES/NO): YES